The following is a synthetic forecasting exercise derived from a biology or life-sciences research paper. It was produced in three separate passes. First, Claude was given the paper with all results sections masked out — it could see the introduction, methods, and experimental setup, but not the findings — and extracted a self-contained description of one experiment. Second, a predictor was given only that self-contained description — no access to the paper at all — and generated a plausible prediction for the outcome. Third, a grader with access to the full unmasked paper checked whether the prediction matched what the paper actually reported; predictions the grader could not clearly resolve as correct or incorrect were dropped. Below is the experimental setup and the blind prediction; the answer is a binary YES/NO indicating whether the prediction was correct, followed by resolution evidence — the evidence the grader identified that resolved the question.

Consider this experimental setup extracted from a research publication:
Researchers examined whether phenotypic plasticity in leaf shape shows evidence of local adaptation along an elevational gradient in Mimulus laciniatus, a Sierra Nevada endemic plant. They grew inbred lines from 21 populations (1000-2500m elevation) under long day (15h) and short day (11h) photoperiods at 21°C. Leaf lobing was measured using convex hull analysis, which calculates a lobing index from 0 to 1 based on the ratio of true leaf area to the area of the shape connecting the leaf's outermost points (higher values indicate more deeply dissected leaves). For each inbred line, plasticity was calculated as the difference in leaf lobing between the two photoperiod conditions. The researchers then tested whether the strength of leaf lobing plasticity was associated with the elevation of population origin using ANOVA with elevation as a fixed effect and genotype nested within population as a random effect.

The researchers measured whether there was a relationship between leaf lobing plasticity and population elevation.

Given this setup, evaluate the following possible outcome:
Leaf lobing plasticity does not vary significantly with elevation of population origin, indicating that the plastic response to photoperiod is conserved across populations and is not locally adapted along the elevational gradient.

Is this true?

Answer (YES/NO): NO